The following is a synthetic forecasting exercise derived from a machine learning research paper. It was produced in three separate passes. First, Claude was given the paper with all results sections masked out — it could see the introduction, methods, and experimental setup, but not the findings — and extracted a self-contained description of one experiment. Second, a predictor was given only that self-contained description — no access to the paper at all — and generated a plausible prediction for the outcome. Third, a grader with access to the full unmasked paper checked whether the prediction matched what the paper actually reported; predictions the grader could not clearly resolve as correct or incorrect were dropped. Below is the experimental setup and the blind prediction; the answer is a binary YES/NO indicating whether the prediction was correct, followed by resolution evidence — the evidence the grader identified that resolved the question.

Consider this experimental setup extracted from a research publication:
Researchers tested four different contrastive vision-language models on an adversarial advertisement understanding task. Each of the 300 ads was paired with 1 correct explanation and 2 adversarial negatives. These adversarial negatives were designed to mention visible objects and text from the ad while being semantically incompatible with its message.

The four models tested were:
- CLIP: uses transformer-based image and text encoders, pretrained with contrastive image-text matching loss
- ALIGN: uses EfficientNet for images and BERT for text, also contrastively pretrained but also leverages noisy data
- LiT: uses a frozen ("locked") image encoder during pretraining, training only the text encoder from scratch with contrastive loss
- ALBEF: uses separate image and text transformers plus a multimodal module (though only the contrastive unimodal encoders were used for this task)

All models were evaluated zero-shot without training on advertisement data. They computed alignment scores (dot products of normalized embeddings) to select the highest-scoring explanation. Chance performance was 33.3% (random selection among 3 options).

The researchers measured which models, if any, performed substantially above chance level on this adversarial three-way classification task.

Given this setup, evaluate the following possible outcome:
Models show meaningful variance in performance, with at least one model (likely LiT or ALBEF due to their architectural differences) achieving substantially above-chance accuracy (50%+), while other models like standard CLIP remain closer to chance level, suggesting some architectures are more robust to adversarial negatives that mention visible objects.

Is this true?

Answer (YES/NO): NO